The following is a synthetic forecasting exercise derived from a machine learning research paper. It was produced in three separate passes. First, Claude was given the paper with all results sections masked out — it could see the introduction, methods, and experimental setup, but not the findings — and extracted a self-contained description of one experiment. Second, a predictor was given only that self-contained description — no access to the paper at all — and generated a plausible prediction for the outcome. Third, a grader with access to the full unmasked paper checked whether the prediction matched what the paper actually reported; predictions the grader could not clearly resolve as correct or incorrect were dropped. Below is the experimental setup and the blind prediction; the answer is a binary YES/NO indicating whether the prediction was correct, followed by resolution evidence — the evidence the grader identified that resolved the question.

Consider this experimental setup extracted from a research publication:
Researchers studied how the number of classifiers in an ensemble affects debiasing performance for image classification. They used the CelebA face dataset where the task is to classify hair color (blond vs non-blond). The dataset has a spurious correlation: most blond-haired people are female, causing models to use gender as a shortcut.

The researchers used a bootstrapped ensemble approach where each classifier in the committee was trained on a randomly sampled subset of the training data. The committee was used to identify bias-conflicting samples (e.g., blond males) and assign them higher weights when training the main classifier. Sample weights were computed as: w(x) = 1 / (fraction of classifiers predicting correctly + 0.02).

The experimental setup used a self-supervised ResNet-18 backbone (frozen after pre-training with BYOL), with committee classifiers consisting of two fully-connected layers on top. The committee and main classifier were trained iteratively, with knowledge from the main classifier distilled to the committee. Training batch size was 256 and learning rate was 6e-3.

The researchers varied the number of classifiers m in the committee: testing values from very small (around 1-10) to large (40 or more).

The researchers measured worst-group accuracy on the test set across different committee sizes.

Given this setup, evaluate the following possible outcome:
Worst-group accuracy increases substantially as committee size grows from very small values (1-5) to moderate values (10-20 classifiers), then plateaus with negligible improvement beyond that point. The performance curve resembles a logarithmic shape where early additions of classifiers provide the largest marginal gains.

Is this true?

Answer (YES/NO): NO